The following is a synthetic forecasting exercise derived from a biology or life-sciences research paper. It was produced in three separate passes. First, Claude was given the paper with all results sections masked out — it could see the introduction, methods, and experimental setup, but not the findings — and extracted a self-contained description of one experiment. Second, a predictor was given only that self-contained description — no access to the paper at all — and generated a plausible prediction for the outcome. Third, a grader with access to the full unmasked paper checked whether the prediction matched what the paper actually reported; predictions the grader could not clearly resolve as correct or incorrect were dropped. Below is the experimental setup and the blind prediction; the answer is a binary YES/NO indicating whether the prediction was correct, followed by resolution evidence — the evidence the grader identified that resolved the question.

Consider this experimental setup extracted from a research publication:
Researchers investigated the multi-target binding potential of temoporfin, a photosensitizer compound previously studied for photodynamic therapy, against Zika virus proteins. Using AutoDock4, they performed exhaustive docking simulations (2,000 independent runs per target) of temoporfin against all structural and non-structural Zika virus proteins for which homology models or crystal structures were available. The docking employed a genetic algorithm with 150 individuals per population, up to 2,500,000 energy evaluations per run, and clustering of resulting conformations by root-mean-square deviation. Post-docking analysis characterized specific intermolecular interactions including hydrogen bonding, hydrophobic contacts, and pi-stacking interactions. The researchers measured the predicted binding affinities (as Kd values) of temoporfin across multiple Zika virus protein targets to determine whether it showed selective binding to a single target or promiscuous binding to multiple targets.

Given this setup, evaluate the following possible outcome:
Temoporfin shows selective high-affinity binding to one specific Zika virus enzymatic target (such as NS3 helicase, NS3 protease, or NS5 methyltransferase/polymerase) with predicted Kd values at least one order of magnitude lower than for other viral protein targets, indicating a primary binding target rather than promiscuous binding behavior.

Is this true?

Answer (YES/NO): NO